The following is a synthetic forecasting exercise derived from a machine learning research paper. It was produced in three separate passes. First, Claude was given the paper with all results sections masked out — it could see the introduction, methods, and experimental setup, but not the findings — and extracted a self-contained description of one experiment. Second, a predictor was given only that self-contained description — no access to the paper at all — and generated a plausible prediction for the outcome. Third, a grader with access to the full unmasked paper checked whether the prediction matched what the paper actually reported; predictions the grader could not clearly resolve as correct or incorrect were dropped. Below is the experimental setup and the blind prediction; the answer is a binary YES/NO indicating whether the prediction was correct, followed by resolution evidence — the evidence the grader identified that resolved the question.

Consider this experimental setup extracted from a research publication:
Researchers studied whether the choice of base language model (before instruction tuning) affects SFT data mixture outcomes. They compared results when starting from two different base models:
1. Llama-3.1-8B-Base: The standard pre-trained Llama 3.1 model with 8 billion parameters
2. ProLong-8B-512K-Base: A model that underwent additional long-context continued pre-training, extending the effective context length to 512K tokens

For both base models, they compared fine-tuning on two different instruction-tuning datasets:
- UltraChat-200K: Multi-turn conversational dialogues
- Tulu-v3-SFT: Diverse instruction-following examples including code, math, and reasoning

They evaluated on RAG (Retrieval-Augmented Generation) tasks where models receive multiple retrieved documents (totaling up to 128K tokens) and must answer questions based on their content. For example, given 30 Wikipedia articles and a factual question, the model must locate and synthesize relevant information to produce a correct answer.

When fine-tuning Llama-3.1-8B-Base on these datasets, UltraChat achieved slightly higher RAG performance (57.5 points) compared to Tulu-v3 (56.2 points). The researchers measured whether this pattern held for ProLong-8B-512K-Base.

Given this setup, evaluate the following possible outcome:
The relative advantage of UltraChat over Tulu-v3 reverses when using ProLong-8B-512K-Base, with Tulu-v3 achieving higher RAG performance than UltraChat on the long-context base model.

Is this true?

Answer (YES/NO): NO